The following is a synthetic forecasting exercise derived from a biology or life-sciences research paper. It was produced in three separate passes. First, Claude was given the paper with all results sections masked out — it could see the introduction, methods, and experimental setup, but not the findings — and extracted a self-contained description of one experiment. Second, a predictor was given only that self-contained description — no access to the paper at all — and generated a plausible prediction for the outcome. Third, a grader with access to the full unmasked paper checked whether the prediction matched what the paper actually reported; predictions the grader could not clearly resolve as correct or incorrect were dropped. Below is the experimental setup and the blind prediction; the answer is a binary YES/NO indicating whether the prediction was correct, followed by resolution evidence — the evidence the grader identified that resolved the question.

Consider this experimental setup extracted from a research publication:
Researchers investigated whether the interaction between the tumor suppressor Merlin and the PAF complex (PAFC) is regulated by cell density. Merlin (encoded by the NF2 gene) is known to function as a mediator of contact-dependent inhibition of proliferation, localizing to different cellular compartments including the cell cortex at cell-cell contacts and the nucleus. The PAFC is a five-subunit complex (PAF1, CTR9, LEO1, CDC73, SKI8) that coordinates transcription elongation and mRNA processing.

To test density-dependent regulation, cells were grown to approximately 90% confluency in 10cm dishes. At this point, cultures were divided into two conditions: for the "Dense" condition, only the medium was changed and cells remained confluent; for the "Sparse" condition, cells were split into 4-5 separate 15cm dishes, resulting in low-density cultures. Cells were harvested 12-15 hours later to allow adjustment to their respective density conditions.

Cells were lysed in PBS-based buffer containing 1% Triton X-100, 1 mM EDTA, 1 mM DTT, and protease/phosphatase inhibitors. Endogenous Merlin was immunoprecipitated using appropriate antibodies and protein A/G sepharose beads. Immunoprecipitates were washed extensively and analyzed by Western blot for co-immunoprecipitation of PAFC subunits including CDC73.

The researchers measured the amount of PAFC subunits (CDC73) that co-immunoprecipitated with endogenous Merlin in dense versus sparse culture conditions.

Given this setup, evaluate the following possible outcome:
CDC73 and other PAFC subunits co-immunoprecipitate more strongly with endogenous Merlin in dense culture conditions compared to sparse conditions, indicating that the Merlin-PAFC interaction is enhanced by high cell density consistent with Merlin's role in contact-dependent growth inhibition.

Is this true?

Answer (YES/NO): NO